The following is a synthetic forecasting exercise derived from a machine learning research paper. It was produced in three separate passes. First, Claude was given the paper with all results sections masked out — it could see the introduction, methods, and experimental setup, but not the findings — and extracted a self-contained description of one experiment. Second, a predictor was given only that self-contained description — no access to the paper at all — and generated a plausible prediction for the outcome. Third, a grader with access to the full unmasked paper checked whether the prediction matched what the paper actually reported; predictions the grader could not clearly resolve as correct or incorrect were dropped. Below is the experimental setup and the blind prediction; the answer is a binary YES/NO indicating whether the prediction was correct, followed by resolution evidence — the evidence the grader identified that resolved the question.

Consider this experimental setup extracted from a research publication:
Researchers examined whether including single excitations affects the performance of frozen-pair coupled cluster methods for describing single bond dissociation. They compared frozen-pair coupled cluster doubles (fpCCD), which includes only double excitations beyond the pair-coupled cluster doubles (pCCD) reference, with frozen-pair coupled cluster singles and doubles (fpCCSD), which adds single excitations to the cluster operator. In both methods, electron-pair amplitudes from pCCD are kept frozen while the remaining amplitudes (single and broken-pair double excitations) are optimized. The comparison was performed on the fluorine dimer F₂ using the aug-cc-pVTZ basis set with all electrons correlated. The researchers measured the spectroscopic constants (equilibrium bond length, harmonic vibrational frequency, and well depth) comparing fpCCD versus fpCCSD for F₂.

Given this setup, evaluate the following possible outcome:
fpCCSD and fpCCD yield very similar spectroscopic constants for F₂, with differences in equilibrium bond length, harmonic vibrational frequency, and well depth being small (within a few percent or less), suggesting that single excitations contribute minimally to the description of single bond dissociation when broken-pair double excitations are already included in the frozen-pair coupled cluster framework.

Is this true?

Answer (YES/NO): YES